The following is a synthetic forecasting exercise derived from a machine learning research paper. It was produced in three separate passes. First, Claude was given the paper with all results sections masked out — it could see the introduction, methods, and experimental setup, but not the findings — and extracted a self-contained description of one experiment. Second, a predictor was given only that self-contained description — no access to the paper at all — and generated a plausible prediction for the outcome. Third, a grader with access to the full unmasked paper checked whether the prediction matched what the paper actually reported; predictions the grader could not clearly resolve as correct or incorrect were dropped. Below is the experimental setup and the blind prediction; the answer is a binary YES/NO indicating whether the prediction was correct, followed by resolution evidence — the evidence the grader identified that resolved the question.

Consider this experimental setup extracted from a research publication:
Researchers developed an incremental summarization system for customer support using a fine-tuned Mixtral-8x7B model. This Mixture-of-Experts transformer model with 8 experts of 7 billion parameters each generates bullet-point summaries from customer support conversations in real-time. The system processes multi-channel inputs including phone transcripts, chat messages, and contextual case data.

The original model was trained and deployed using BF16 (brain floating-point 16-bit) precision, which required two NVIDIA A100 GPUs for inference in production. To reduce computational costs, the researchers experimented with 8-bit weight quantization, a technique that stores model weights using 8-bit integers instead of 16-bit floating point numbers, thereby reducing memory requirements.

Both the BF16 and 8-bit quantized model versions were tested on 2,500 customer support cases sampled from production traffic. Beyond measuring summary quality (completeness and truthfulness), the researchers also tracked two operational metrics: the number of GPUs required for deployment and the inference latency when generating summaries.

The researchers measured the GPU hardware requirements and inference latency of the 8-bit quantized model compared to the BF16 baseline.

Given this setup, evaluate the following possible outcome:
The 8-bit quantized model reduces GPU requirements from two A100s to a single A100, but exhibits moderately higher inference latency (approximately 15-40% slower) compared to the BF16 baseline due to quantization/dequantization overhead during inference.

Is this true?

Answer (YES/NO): NO